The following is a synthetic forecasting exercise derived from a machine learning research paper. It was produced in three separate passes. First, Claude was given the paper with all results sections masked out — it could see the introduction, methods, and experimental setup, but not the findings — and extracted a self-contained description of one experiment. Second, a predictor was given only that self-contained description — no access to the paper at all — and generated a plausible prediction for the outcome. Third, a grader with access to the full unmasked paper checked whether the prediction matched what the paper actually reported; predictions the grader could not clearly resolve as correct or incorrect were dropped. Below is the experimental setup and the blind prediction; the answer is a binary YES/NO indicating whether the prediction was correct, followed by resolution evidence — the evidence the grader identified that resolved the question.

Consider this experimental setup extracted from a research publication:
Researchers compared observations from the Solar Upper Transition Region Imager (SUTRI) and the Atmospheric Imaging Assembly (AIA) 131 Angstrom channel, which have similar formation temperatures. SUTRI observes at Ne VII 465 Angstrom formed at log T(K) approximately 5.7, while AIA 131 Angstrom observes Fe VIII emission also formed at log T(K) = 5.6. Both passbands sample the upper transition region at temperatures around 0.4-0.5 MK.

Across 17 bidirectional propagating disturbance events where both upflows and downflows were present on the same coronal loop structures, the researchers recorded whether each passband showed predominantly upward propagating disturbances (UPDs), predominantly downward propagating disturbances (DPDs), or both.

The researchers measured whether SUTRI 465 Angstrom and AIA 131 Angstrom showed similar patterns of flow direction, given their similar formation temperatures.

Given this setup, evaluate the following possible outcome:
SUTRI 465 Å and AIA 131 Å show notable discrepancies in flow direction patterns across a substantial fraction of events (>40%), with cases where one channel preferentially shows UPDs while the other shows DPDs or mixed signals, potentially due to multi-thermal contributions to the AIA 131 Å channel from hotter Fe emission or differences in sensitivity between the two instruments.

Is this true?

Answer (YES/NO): NO